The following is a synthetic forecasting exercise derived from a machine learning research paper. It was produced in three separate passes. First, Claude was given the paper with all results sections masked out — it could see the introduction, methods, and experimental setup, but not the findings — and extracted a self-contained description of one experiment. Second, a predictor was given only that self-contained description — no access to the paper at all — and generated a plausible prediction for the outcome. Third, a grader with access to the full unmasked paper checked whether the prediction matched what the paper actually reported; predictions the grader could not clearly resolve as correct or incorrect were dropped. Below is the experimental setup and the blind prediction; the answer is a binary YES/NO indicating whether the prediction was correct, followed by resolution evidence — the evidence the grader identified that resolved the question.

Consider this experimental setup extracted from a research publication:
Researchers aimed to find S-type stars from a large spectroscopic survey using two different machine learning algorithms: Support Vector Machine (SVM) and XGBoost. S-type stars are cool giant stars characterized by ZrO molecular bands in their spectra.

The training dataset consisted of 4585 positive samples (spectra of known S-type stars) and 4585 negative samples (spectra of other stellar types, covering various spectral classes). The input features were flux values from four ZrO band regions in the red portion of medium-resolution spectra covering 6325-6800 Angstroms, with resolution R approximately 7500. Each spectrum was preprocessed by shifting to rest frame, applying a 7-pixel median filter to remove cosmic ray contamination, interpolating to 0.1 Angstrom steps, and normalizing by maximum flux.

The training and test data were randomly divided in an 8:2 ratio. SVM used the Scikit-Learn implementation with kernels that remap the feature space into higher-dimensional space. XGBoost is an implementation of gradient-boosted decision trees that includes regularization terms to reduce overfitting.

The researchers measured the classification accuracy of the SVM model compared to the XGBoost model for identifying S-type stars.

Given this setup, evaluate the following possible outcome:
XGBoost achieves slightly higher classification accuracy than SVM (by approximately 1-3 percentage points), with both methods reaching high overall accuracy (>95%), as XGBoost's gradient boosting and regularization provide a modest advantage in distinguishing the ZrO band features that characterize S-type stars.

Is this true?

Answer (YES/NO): YES